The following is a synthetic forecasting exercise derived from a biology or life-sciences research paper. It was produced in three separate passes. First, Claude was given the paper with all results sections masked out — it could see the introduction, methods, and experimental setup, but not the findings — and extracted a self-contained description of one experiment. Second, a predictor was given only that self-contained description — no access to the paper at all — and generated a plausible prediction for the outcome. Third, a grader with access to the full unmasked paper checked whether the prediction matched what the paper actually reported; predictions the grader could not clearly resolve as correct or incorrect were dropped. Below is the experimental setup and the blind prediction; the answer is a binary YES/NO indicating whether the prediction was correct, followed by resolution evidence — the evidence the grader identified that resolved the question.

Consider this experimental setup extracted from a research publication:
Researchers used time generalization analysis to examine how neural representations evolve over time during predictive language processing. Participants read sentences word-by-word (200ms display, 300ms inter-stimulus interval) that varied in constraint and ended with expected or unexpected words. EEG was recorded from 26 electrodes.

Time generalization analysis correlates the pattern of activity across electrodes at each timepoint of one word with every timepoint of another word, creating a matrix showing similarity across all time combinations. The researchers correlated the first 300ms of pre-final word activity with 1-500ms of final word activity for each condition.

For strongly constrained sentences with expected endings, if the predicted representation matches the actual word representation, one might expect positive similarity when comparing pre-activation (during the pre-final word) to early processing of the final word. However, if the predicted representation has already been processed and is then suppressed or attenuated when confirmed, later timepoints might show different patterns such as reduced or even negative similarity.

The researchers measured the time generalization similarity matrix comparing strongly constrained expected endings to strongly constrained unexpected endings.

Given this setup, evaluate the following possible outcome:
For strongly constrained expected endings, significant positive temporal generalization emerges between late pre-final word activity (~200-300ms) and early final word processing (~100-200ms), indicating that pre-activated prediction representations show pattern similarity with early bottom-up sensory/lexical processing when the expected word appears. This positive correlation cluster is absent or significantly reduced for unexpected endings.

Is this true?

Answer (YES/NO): NO